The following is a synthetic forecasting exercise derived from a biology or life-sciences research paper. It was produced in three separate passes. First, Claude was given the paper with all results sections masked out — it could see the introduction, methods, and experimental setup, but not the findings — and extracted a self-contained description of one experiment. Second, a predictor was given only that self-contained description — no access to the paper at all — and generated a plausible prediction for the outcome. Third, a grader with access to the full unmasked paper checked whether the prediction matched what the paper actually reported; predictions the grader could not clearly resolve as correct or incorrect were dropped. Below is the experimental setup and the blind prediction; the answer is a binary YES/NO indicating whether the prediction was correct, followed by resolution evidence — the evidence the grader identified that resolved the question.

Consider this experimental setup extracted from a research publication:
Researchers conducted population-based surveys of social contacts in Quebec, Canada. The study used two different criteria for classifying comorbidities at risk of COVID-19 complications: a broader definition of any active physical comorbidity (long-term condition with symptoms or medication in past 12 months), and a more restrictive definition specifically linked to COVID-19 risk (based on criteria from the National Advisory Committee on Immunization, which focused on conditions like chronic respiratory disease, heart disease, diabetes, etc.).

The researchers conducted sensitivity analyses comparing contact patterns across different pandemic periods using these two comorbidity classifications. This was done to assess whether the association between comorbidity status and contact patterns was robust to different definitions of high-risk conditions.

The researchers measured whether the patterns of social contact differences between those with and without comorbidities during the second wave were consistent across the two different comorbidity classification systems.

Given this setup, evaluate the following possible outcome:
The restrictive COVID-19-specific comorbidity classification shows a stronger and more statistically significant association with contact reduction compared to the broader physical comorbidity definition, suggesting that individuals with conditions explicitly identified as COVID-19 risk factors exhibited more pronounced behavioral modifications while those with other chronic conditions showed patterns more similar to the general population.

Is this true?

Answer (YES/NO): NO